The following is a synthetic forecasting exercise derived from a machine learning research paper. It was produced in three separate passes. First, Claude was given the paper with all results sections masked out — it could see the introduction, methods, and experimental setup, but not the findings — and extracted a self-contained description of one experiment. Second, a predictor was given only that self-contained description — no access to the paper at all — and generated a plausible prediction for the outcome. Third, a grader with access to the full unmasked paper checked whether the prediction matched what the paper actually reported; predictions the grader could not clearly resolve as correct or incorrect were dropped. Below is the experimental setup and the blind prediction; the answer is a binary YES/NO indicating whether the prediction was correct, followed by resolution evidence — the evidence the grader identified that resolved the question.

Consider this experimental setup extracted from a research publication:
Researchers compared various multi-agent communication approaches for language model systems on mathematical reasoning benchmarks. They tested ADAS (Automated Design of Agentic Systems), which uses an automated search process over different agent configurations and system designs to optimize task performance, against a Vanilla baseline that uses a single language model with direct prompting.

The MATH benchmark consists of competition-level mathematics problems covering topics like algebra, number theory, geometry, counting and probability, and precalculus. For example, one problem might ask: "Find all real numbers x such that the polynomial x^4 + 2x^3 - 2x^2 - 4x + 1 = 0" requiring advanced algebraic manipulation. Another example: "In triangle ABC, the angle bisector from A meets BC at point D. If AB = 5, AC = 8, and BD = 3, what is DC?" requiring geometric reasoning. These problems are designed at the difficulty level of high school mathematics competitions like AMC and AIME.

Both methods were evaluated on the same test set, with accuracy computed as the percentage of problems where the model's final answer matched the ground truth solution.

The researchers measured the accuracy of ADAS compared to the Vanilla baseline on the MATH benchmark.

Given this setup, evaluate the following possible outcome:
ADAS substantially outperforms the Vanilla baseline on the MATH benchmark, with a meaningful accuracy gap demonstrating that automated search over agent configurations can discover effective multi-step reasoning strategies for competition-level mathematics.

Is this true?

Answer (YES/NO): NO